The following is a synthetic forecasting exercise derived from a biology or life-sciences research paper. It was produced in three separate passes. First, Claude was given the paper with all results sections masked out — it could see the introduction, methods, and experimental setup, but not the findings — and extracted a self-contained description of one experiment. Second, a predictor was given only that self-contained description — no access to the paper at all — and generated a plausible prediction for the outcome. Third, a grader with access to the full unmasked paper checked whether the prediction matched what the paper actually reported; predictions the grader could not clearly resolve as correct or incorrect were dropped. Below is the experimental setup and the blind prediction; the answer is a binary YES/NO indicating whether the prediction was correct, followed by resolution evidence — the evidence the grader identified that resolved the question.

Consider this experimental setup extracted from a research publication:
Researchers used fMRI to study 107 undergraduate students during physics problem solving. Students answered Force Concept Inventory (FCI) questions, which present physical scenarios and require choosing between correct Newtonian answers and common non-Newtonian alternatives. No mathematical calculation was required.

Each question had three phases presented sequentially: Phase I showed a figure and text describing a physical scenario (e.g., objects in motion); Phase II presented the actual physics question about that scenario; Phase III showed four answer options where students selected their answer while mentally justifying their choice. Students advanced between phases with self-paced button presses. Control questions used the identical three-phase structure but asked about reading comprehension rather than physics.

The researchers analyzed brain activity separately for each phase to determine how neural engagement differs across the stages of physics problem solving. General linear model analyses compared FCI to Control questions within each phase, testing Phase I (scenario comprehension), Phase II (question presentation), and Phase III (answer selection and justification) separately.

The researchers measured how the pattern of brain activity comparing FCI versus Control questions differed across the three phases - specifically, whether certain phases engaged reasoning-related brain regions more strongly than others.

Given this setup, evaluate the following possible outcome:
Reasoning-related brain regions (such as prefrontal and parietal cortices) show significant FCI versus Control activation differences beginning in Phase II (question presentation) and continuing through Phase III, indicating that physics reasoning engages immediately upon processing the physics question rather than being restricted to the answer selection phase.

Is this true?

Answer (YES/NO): NO